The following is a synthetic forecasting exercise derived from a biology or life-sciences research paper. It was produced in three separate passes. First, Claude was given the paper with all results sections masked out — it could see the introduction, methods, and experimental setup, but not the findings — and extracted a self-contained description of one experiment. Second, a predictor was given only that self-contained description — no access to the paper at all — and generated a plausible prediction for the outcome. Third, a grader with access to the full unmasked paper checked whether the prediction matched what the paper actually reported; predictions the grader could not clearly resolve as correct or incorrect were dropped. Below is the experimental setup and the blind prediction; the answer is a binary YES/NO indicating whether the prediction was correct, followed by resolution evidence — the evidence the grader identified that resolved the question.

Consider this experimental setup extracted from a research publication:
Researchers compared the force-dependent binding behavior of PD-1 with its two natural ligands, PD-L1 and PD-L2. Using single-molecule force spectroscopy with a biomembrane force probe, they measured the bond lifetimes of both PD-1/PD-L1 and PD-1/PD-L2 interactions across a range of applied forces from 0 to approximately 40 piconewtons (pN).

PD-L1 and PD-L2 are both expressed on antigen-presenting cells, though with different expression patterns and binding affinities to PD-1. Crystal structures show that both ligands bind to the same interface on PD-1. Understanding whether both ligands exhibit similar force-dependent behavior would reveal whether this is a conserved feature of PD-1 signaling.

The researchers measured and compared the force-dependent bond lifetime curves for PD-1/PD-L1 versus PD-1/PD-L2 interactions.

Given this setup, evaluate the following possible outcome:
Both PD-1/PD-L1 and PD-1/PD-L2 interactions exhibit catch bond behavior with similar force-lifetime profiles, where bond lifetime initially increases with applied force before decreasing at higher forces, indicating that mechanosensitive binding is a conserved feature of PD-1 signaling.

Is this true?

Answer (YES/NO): NO